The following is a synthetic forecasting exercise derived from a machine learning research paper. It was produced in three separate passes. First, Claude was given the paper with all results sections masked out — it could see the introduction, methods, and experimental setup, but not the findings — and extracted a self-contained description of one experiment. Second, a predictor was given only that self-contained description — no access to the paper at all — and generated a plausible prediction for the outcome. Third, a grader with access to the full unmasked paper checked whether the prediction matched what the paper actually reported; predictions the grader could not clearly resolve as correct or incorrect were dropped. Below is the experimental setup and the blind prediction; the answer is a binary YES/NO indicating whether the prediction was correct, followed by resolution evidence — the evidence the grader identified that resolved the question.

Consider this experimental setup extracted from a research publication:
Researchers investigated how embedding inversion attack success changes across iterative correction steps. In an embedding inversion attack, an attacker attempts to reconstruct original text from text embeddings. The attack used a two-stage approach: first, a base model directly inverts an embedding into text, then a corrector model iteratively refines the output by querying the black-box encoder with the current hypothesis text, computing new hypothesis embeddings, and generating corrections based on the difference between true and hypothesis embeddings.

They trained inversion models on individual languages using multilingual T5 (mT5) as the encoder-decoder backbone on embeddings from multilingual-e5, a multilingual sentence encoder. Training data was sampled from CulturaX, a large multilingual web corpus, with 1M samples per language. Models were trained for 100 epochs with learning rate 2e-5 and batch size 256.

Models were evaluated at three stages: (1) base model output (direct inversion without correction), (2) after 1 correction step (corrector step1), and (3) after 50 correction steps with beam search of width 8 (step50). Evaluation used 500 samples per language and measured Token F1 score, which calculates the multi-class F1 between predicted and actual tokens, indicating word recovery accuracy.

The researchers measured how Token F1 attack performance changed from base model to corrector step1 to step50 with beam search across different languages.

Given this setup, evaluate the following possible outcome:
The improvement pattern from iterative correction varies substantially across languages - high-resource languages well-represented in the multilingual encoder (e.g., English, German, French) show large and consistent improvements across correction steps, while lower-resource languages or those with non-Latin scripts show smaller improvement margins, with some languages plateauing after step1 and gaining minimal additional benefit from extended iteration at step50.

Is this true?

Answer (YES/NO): NO